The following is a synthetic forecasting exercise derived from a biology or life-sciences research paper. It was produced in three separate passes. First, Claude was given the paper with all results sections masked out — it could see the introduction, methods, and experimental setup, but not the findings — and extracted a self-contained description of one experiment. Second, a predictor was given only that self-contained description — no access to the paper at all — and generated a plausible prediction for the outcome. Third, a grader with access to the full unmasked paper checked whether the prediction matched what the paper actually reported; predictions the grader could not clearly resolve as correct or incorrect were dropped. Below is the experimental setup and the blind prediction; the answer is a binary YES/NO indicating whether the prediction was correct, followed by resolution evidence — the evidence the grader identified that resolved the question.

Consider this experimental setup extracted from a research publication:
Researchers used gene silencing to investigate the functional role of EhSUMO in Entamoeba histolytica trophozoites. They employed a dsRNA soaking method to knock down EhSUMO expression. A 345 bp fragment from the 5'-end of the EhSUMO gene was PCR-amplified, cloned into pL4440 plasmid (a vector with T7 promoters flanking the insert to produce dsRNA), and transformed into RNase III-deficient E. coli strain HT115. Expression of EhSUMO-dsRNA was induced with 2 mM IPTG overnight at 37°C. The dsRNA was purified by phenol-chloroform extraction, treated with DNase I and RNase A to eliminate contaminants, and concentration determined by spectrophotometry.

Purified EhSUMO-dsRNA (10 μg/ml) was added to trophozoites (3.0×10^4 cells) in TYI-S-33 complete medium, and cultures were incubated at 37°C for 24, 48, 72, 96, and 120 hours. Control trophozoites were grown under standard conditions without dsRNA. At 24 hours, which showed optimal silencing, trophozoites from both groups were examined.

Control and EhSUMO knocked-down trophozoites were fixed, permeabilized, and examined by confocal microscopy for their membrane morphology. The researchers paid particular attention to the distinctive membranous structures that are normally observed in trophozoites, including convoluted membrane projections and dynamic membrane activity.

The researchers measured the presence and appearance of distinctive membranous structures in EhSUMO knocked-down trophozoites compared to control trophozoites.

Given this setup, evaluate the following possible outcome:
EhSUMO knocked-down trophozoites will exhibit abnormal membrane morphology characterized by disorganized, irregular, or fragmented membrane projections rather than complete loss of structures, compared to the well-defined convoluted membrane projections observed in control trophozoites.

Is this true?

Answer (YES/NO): NO